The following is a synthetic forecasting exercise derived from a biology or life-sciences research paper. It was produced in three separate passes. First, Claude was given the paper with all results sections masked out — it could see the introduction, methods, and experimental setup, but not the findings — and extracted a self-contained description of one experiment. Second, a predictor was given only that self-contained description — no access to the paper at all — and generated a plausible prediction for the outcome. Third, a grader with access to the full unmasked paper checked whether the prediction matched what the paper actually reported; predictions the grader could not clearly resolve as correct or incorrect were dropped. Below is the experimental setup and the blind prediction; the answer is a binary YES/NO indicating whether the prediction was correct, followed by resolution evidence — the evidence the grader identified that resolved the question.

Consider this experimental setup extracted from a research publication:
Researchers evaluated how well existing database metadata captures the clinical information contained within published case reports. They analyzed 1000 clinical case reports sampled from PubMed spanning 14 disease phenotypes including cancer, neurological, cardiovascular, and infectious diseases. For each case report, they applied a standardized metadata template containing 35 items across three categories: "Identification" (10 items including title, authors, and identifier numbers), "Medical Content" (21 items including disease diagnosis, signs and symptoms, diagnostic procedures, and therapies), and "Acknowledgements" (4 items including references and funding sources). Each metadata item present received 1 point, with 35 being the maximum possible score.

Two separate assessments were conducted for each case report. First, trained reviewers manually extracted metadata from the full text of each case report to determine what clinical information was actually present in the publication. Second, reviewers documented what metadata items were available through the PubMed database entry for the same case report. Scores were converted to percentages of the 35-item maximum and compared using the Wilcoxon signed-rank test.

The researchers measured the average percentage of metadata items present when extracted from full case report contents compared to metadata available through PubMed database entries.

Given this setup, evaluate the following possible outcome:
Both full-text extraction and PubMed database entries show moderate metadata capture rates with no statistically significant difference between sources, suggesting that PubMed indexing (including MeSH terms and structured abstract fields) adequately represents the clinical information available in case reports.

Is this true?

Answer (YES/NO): NO